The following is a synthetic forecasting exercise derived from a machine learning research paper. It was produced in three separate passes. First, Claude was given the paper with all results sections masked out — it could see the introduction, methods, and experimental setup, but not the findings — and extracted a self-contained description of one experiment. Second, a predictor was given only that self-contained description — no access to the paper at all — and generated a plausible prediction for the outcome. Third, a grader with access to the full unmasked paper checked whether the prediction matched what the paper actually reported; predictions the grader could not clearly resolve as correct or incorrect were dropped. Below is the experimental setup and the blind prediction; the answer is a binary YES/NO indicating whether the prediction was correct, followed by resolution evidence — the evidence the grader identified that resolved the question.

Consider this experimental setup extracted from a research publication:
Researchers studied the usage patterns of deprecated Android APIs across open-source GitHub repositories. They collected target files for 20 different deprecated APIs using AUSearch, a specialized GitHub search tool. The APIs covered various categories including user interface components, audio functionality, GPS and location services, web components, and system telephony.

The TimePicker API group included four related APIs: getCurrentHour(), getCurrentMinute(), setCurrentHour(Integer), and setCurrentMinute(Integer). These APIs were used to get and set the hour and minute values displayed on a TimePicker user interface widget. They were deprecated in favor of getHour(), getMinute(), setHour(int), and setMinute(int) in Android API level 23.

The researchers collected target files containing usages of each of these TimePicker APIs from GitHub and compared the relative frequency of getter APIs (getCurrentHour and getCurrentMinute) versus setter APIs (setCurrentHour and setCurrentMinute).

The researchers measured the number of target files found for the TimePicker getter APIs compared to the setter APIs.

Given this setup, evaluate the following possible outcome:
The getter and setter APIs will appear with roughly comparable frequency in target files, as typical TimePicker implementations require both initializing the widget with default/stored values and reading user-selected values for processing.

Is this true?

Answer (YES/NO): NO